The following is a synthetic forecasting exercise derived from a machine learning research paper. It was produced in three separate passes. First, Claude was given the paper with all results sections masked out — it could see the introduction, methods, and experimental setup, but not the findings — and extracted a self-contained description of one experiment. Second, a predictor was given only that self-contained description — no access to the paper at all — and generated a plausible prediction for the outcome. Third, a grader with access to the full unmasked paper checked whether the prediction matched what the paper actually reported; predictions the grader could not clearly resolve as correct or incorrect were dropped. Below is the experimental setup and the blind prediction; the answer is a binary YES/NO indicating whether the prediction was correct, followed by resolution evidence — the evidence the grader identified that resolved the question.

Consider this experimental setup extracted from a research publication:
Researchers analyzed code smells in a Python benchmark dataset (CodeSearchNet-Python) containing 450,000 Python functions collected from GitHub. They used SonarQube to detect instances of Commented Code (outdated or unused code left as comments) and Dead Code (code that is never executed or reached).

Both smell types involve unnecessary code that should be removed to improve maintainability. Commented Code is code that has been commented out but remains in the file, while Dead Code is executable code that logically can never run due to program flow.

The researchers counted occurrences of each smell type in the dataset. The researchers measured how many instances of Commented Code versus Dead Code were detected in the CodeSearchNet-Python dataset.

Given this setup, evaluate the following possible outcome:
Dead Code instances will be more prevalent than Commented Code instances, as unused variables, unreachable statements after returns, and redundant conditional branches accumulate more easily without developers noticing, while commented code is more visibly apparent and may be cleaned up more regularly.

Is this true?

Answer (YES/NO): NO